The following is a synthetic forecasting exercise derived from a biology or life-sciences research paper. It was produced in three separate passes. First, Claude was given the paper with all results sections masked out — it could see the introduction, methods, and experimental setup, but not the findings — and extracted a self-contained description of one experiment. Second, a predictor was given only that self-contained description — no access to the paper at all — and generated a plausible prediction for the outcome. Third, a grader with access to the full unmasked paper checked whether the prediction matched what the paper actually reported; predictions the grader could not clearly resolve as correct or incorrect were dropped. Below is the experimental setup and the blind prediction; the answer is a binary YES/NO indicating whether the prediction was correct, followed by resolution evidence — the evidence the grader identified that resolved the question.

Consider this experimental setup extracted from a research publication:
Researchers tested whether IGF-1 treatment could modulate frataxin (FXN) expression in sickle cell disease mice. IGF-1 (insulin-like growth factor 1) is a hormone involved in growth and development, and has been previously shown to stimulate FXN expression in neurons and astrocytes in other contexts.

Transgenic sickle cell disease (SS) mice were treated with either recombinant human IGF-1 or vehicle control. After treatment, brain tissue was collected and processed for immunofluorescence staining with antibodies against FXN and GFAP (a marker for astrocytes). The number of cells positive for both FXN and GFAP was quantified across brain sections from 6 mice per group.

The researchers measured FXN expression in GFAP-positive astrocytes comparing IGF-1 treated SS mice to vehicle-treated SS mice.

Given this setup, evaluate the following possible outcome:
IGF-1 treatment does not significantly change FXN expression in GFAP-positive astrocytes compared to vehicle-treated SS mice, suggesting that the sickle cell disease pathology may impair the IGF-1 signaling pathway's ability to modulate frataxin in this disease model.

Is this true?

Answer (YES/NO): NO